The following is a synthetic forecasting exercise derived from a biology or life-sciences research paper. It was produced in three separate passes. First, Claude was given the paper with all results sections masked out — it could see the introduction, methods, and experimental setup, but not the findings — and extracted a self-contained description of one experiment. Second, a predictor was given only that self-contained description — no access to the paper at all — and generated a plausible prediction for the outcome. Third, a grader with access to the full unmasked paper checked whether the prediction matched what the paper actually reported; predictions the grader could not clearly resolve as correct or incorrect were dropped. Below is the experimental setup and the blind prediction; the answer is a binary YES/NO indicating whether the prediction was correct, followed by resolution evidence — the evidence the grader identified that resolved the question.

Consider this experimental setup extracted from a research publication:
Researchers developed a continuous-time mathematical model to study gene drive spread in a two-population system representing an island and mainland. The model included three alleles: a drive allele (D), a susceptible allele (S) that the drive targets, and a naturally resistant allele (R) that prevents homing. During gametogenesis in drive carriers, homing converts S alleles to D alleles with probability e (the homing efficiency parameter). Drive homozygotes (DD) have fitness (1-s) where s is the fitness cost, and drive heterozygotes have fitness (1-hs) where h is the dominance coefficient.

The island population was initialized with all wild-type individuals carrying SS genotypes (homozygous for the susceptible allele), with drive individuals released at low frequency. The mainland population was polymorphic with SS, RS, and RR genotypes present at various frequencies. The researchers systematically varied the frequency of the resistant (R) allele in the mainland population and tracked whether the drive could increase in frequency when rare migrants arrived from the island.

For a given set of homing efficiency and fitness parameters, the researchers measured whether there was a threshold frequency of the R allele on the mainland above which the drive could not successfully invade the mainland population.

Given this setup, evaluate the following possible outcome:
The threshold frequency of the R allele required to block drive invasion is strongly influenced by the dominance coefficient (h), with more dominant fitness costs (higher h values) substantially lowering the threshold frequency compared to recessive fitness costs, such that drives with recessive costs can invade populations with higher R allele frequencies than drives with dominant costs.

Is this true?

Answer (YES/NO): YES